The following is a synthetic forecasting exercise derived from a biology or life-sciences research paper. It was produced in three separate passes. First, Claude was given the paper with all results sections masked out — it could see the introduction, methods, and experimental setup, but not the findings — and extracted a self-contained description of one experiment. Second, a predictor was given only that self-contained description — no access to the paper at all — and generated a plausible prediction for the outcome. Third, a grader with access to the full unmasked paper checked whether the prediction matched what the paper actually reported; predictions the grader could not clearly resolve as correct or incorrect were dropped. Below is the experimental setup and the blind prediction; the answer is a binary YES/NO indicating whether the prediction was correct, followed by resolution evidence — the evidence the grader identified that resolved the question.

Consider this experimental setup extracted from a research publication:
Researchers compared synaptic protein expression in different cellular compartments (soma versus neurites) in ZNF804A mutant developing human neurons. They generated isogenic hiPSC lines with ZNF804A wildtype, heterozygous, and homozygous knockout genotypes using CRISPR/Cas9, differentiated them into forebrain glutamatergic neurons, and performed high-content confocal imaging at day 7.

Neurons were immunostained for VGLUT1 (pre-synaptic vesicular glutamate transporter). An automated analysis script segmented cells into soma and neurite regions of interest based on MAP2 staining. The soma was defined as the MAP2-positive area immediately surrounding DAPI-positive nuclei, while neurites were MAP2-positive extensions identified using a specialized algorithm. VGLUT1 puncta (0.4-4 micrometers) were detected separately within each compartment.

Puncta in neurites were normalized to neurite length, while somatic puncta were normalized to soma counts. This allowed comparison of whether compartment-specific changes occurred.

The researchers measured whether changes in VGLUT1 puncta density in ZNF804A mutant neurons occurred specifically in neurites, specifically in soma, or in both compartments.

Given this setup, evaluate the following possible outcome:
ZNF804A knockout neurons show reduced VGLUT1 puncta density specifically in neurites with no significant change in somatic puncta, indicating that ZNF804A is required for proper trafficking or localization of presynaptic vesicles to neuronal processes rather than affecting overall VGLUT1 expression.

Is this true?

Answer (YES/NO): NO